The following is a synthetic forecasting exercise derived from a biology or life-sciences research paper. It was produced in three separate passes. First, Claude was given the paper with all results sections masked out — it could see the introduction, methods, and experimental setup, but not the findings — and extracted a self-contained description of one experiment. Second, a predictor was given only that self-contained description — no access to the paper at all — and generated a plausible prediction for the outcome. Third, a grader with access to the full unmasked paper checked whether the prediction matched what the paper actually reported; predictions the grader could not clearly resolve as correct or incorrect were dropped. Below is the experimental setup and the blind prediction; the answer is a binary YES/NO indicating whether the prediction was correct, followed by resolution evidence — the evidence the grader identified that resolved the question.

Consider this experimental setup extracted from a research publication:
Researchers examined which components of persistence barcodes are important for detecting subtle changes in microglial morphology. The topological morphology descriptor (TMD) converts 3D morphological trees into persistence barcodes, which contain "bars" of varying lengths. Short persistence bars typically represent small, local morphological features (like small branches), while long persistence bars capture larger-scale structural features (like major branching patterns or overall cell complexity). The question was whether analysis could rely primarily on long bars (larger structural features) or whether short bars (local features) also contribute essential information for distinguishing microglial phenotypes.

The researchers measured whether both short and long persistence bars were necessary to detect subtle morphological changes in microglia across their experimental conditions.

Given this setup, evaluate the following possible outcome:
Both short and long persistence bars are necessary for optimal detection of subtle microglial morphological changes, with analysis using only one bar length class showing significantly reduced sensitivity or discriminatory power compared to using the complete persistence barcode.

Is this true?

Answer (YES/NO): NO